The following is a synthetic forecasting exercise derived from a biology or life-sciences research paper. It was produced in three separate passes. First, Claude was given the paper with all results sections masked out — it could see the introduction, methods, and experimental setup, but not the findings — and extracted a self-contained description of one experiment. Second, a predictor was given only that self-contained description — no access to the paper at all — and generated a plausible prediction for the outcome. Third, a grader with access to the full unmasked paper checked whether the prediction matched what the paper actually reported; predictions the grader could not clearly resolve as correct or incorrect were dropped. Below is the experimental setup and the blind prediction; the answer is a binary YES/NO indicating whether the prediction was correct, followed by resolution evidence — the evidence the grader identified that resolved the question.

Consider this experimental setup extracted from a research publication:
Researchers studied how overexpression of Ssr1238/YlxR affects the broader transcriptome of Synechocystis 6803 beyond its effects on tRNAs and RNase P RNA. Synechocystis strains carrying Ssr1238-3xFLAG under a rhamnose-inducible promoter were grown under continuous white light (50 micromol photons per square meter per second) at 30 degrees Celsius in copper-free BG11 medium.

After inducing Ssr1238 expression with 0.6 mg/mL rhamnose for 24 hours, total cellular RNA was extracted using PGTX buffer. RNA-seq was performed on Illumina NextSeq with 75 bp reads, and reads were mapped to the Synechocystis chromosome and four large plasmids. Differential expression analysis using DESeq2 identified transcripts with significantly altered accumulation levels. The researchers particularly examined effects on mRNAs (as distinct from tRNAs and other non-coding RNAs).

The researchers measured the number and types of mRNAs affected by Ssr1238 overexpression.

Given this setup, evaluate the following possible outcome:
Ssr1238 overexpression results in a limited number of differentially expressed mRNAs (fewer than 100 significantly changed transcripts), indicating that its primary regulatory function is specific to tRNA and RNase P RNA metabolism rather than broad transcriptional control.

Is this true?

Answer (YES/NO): NO